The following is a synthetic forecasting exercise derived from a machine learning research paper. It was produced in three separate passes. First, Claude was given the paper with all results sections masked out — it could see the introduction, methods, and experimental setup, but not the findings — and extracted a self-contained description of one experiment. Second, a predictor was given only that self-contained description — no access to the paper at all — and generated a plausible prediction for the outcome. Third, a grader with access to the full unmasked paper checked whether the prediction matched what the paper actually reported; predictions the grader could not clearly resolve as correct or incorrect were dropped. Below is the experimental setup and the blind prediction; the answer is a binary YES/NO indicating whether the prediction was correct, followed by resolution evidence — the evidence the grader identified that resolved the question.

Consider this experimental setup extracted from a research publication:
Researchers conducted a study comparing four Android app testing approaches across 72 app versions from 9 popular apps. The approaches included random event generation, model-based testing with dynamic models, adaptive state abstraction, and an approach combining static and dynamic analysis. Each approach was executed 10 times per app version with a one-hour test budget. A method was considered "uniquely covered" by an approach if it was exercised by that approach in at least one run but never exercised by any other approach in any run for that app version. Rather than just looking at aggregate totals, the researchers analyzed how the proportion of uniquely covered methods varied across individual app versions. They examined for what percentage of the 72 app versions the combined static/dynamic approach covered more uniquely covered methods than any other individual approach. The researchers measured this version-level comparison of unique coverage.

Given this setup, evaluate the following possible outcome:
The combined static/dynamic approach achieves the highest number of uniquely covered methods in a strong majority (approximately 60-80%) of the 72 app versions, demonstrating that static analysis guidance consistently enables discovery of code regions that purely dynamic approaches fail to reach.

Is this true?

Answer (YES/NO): NO